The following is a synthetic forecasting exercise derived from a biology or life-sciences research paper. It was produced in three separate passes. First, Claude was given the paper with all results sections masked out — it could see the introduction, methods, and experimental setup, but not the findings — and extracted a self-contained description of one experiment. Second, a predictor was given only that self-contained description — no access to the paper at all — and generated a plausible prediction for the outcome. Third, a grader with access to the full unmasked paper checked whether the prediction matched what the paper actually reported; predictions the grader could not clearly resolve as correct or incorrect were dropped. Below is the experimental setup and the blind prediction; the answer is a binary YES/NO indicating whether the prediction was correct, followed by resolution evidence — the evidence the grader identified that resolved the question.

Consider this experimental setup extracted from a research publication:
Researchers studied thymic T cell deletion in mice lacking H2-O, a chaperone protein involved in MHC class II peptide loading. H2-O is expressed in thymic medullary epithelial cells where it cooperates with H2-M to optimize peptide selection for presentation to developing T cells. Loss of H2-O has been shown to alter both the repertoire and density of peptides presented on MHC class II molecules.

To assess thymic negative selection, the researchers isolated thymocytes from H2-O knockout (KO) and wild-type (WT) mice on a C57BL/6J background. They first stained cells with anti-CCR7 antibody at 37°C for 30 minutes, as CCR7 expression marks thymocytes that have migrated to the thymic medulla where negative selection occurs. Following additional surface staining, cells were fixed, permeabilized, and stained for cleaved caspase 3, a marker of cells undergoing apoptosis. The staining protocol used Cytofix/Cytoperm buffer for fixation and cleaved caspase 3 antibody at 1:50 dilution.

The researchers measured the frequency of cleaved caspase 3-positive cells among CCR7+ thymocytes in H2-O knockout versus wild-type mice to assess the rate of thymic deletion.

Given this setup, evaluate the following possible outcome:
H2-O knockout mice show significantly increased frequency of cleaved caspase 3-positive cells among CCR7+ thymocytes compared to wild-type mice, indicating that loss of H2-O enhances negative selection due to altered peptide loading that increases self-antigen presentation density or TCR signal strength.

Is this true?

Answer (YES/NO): NO